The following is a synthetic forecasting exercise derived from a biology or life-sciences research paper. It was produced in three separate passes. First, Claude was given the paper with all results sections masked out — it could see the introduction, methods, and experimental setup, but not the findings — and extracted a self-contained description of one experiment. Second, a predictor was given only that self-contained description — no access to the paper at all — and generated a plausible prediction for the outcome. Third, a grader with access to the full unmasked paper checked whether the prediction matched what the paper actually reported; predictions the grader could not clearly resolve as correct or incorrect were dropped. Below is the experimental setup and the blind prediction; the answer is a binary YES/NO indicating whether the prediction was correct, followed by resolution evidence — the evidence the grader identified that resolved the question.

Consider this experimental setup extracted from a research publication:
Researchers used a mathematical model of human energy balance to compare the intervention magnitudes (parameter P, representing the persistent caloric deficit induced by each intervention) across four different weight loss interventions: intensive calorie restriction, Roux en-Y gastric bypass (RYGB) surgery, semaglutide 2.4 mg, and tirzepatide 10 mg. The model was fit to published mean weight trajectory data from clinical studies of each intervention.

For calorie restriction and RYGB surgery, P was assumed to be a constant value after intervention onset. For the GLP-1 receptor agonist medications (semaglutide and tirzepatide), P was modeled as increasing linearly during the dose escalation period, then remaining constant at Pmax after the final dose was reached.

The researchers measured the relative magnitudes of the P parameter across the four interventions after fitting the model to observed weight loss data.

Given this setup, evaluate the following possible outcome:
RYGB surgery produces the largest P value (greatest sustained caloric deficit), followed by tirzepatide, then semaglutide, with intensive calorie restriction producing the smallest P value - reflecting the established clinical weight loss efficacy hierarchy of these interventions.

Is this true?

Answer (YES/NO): YES